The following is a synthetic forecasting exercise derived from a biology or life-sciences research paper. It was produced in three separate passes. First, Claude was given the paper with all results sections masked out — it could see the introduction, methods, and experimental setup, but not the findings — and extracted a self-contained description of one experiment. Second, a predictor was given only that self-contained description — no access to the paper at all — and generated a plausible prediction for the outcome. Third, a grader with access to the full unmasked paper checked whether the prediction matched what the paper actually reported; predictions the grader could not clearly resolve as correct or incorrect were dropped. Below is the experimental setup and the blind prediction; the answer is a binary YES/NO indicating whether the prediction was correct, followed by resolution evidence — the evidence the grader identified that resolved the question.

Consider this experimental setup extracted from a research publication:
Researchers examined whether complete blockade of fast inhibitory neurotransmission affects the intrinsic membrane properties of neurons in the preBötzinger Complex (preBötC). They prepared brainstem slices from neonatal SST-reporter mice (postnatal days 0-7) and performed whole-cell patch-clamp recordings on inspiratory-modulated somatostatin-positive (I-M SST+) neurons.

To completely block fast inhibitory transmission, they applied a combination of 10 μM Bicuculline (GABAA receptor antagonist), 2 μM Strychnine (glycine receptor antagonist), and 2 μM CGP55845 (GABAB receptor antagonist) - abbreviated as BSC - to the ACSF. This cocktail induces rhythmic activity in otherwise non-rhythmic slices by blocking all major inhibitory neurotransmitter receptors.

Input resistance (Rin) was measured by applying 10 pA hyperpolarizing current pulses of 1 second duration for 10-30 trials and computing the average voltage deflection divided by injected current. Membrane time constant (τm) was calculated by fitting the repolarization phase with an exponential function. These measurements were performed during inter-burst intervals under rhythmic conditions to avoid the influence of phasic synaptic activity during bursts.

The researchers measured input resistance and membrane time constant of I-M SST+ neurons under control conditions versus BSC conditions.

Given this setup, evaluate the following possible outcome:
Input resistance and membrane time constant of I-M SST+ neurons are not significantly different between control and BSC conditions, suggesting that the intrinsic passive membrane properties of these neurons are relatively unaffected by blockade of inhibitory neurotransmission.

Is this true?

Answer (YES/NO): NO